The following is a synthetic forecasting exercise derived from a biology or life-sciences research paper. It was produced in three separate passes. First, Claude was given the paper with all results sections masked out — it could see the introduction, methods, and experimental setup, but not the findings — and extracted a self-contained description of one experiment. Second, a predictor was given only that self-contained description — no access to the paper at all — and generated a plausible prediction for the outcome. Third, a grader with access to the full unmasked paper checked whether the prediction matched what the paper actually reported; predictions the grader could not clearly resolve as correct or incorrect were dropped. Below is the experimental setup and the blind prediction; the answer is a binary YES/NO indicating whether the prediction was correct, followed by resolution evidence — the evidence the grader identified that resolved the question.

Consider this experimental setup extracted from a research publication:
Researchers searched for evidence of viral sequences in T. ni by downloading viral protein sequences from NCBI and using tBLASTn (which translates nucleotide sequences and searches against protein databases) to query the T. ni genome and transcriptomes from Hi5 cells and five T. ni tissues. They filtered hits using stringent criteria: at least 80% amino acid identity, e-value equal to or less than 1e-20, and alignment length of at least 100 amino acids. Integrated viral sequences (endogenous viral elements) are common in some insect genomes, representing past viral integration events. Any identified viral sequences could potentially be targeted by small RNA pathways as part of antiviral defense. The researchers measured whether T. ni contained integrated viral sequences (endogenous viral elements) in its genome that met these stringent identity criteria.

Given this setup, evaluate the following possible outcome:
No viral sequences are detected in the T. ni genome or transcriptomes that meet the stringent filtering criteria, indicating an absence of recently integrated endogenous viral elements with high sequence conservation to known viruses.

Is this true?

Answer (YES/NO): NO